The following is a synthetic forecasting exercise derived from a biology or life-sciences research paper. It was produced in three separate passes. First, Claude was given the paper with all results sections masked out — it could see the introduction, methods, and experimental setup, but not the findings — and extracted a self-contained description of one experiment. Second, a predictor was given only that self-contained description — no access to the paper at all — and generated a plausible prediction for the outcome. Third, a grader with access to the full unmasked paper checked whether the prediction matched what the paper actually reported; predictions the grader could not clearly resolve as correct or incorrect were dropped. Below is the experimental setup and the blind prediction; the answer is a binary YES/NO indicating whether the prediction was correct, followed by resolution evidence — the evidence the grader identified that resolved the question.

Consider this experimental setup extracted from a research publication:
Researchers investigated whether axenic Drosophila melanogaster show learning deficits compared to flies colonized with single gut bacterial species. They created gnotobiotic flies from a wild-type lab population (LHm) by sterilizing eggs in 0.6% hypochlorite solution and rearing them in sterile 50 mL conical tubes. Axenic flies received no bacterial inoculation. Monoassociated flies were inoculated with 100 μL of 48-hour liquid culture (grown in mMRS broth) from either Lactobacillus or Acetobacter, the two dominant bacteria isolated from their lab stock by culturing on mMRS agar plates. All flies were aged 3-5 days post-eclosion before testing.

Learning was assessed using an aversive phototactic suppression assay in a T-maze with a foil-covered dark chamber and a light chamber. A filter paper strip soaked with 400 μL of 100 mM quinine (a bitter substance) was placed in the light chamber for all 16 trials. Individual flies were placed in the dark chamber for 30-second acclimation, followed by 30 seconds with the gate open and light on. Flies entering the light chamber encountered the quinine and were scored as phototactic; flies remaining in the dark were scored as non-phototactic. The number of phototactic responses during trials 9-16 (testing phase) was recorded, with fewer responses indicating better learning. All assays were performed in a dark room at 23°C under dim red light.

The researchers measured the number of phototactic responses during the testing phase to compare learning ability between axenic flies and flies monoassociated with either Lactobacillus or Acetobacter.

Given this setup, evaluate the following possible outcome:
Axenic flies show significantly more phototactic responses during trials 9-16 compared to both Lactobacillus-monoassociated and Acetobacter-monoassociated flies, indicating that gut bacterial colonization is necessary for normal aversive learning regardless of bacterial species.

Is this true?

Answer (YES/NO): NO